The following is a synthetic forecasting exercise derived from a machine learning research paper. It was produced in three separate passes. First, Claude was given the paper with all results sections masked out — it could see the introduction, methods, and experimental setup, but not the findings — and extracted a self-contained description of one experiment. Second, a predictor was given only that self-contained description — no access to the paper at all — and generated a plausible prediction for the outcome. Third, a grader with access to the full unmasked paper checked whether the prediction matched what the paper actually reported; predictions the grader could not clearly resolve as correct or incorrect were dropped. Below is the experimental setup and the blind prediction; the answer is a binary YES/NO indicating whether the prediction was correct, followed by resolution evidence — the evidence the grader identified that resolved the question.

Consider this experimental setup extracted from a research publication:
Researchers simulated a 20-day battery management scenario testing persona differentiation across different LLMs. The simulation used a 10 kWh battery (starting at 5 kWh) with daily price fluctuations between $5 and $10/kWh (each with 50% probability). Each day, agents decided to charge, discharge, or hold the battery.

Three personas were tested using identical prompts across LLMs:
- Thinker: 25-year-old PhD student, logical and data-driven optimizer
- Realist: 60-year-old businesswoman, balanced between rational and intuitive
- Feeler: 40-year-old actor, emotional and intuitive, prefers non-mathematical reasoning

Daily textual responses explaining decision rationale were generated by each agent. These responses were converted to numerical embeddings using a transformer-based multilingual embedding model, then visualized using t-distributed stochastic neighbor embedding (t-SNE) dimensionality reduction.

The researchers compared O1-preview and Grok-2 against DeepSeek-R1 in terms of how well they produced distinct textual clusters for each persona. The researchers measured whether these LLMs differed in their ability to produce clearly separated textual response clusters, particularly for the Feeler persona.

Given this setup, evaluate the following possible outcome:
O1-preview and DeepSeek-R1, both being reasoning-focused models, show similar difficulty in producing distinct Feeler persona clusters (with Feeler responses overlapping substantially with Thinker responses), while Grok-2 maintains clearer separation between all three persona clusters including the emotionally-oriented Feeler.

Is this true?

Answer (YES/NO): NO